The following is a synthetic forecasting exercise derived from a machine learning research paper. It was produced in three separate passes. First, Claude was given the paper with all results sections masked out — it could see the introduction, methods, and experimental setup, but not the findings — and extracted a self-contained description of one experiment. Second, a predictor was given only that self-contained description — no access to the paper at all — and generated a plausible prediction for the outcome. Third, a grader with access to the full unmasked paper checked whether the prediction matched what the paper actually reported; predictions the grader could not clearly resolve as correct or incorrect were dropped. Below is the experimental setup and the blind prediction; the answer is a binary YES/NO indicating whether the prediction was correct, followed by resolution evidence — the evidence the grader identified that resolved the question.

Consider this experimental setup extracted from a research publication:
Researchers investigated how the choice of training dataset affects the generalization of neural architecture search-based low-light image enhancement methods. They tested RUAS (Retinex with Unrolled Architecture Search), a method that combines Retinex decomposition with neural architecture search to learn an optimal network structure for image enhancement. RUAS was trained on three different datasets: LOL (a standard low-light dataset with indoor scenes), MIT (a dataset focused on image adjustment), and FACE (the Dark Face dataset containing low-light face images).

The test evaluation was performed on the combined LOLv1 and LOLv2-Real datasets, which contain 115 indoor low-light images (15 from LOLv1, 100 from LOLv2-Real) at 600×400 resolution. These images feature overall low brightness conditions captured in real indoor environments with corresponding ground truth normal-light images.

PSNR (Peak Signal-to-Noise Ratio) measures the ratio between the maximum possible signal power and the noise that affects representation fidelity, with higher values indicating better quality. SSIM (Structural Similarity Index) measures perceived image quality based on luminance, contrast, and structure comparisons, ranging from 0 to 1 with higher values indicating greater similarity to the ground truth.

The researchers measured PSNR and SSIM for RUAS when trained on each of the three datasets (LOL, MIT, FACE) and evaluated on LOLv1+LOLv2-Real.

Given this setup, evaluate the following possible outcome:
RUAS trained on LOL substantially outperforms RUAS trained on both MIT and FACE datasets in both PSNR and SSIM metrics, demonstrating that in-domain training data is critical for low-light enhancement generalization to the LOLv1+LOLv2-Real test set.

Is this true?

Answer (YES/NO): NO